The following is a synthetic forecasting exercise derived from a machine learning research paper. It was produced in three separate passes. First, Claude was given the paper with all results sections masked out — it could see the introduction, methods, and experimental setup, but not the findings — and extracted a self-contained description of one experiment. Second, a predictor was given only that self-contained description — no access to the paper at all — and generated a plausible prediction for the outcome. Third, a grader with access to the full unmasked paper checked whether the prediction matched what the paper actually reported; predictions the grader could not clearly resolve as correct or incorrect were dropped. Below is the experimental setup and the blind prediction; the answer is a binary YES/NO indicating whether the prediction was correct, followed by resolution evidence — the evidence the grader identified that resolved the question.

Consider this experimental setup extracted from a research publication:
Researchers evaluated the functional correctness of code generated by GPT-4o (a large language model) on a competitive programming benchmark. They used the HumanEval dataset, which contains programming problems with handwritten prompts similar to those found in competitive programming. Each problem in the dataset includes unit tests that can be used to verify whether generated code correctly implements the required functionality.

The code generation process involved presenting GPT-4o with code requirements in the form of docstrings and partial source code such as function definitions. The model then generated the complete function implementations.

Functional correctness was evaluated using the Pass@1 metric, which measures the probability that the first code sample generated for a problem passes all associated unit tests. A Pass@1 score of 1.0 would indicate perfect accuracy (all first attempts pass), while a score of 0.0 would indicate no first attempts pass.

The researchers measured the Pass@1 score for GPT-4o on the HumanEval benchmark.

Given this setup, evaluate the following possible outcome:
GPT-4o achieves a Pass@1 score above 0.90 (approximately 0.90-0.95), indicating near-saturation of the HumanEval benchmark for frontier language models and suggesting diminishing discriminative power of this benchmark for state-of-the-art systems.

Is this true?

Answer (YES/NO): YES